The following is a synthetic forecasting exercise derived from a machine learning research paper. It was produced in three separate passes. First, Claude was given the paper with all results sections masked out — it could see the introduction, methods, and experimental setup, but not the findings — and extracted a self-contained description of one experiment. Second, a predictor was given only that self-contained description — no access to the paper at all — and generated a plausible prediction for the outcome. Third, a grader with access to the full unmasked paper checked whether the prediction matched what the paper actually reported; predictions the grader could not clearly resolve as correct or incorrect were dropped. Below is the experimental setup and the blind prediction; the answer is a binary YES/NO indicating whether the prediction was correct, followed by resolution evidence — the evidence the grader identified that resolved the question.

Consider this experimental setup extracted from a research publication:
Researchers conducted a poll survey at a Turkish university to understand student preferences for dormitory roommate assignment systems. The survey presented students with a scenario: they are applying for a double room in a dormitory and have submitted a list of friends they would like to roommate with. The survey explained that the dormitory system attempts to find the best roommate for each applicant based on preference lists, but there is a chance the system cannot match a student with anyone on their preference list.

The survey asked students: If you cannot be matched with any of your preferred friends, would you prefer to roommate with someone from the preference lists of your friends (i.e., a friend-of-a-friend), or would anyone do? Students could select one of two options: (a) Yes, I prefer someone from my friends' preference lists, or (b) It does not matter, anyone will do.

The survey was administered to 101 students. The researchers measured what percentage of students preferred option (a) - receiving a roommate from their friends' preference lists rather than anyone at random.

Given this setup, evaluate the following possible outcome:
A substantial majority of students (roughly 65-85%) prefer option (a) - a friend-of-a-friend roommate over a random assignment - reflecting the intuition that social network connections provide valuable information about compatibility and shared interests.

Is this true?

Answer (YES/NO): YES